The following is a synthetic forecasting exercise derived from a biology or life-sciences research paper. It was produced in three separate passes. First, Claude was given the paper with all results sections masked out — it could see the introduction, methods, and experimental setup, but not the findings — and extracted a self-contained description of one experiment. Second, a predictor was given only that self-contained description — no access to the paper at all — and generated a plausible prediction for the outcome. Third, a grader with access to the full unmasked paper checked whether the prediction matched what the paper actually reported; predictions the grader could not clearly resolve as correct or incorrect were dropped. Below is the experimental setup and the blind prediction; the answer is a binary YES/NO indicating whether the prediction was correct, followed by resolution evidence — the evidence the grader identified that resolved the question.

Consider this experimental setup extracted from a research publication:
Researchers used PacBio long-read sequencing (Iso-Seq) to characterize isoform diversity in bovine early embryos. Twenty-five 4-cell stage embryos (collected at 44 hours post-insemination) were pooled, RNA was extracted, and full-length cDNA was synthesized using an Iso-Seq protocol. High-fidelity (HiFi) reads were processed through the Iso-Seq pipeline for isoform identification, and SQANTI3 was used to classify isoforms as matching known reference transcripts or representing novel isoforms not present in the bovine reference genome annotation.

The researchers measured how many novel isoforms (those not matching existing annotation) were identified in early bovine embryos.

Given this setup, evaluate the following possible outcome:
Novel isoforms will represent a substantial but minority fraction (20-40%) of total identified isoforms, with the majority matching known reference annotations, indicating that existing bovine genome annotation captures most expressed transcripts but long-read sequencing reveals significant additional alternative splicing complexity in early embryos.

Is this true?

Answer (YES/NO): NO